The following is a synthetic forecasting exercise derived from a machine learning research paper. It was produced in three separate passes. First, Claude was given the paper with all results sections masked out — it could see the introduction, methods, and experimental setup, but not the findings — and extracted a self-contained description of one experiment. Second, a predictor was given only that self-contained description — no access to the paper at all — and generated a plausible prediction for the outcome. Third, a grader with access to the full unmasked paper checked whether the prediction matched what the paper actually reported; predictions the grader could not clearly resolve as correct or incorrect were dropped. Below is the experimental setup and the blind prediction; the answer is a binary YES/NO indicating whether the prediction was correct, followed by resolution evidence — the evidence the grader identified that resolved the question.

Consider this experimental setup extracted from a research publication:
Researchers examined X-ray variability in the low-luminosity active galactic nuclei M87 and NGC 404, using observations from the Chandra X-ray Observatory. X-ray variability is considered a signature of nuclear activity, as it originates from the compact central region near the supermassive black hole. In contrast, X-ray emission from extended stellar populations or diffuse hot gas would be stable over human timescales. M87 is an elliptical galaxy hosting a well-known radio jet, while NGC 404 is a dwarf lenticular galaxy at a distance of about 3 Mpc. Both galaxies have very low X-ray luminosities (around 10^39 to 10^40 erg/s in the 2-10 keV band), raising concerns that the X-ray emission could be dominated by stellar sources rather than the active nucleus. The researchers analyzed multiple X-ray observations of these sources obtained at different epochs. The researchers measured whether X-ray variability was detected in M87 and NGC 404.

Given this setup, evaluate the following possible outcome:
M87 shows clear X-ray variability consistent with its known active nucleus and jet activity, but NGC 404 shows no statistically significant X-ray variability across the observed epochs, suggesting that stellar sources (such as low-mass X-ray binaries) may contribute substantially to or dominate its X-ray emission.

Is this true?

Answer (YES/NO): NO